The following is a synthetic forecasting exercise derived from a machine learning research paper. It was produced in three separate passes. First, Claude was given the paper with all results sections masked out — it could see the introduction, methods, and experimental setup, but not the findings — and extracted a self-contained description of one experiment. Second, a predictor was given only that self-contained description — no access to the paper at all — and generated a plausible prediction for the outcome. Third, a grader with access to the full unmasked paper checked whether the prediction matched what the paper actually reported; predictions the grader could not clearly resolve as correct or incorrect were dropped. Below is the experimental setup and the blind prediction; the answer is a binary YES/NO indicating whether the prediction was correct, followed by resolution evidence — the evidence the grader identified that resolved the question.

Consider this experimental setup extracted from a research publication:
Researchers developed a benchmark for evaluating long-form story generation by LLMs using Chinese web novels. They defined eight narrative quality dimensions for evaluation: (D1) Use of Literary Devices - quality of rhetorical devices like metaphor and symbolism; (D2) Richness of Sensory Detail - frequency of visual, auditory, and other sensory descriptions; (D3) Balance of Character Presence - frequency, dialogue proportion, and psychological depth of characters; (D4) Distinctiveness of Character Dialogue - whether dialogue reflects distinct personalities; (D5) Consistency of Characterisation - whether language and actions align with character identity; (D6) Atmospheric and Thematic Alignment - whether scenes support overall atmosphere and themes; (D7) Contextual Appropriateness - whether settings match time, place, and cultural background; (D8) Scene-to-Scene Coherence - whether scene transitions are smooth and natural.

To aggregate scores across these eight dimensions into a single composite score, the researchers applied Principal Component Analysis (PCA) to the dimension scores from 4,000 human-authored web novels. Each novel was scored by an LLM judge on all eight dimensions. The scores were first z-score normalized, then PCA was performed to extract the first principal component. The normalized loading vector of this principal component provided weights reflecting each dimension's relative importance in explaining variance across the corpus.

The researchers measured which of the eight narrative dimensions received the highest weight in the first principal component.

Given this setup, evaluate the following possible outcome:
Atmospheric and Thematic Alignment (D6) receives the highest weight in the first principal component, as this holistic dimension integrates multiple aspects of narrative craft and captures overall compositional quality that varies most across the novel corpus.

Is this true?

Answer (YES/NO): NO